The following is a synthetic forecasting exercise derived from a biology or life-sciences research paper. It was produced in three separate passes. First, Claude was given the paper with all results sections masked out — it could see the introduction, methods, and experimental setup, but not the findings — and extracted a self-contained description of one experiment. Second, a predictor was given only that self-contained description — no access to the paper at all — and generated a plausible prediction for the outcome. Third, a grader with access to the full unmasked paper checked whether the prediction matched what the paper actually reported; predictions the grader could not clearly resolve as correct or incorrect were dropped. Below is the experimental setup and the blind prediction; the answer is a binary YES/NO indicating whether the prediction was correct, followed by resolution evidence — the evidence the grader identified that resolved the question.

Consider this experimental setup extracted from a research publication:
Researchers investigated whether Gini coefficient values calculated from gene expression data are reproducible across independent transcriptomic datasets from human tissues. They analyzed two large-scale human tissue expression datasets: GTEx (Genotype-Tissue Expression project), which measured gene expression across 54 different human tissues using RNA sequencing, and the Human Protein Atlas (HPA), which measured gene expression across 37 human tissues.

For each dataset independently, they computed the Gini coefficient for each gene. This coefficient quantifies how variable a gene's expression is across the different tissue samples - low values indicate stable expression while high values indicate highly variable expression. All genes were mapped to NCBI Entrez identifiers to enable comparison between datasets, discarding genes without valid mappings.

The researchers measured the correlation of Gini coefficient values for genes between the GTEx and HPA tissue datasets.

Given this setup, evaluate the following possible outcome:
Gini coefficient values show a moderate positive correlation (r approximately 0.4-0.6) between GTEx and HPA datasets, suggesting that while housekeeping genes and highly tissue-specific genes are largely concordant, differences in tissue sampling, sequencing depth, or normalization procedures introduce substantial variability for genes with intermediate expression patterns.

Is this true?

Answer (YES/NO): NO